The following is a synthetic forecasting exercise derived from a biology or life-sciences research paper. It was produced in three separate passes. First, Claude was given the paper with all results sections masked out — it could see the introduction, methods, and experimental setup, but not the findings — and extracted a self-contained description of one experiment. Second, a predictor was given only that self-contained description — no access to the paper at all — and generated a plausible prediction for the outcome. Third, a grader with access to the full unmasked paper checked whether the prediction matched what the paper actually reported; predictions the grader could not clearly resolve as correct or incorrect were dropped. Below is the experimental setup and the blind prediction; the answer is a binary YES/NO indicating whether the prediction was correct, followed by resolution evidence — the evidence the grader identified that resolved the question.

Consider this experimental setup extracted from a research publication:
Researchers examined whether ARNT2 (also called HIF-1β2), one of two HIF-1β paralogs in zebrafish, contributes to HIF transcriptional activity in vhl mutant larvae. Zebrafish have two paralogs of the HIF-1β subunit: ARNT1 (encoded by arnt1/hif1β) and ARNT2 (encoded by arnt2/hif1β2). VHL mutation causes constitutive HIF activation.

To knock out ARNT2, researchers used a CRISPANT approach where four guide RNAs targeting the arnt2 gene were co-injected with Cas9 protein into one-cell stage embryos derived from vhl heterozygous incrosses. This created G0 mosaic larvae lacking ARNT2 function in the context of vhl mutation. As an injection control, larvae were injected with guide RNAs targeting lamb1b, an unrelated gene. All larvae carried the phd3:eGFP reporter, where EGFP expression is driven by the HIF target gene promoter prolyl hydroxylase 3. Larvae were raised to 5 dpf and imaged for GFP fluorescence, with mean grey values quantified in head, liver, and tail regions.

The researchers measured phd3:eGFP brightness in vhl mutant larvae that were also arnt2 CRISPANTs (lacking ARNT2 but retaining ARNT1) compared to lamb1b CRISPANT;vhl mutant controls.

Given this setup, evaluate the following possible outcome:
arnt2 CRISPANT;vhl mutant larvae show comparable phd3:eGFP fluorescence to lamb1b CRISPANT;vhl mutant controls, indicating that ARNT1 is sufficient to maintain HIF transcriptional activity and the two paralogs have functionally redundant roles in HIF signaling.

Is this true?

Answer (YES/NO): NO